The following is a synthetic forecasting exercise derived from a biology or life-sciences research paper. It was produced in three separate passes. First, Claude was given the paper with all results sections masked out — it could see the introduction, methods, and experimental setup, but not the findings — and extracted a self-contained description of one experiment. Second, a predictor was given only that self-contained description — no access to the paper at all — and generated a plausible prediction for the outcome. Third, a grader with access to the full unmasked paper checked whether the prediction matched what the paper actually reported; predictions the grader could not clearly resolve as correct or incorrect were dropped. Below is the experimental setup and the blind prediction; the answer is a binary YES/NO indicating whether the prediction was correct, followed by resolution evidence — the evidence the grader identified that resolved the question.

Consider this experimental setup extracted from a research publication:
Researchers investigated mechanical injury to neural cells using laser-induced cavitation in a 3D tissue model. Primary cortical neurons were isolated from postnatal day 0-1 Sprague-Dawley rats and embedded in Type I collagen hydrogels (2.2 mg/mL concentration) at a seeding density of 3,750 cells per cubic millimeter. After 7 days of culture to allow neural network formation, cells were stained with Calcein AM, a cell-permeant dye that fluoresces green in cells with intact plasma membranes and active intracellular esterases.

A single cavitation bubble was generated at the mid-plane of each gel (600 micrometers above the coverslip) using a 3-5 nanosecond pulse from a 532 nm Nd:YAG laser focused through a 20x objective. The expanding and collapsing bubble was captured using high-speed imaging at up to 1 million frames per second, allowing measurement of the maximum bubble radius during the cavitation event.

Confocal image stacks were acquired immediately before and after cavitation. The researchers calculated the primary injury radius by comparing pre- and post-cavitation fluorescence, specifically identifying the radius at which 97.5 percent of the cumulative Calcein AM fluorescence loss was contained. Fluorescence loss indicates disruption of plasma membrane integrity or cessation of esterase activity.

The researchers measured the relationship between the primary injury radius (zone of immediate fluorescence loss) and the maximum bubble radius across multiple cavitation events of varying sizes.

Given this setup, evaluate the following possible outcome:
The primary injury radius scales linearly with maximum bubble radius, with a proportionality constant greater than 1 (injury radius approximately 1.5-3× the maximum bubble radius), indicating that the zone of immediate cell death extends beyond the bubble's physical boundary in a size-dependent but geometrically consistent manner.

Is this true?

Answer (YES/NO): YES